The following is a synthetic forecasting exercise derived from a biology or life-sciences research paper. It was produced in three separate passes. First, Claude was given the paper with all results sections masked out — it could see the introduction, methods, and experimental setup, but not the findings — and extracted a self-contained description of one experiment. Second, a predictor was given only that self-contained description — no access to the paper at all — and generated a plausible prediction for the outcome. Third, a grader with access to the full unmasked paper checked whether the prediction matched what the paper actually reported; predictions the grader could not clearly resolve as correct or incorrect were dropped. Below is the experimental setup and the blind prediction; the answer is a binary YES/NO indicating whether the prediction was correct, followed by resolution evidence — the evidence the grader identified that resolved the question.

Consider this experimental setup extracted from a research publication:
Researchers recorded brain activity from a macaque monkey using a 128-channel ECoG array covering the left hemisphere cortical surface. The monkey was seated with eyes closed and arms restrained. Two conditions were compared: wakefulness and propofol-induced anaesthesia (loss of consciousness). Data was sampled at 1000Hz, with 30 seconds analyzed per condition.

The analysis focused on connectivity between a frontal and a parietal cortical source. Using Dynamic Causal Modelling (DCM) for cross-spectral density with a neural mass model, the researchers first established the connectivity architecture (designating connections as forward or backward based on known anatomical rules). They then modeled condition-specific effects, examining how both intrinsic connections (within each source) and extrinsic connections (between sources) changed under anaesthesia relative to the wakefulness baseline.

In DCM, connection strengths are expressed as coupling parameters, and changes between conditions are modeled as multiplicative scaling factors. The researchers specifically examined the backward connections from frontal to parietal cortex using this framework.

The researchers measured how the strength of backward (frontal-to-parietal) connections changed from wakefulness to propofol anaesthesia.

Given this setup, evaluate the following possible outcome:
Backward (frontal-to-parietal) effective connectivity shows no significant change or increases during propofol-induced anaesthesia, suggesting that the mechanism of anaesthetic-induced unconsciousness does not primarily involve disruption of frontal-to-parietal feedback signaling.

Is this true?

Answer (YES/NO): NO